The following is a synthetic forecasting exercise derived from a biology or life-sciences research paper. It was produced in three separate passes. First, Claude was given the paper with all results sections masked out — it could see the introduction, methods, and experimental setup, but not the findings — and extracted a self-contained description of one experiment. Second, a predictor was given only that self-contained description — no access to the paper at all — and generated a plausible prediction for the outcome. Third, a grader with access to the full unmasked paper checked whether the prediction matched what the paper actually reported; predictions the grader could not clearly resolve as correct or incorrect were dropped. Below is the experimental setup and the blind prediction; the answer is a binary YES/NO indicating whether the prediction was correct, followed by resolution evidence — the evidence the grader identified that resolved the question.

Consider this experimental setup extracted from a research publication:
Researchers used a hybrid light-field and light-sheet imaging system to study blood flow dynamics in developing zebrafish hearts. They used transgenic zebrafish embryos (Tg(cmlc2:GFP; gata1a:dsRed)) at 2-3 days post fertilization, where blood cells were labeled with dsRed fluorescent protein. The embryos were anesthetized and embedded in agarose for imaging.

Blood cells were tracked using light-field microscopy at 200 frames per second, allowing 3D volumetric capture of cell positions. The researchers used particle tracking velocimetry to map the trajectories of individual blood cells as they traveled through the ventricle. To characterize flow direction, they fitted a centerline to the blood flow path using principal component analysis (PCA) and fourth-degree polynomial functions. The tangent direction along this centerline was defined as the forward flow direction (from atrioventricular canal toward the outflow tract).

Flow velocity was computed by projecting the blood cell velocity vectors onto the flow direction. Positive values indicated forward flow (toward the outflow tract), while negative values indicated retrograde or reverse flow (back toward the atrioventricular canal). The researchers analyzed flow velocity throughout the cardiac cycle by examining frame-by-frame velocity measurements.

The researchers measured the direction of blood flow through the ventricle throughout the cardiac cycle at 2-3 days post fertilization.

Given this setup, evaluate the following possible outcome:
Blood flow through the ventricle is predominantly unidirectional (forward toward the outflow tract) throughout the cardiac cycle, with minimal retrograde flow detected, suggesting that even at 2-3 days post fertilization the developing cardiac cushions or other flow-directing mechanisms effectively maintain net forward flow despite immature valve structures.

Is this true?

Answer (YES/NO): NO